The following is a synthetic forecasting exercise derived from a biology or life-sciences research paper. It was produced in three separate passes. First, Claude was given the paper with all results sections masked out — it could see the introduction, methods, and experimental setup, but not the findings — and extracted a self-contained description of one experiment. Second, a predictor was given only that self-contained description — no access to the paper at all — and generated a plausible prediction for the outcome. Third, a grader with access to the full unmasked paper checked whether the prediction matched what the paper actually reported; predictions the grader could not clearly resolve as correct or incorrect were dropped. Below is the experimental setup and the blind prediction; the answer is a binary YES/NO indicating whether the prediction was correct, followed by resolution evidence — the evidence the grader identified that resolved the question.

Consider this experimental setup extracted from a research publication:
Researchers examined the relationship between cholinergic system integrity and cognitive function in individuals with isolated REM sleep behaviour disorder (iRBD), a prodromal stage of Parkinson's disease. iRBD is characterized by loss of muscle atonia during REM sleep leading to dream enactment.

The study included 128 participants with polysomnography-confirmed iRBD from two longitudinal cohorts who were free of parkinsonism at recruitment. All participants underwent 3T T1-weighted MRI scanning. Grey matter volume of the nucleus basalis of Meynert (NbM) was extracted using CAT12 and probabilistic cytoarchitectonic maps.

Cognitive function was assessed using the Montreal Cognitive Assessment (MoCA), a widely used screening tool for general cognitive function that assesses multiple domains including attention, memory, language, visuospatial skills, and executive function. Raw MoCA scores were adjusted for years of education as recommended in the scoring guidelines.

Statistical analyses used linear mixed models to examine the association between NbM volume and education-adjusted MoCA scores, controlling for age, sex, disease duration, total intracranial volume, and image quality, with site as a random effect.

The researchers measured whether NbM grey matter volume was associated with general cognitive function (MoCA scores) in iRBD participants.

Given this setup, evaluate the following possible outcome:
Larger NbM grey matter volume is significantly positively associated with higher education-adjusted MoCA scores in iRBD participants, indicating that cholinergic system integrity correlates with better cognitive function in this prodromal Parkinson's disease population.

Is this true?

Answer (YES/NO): NO